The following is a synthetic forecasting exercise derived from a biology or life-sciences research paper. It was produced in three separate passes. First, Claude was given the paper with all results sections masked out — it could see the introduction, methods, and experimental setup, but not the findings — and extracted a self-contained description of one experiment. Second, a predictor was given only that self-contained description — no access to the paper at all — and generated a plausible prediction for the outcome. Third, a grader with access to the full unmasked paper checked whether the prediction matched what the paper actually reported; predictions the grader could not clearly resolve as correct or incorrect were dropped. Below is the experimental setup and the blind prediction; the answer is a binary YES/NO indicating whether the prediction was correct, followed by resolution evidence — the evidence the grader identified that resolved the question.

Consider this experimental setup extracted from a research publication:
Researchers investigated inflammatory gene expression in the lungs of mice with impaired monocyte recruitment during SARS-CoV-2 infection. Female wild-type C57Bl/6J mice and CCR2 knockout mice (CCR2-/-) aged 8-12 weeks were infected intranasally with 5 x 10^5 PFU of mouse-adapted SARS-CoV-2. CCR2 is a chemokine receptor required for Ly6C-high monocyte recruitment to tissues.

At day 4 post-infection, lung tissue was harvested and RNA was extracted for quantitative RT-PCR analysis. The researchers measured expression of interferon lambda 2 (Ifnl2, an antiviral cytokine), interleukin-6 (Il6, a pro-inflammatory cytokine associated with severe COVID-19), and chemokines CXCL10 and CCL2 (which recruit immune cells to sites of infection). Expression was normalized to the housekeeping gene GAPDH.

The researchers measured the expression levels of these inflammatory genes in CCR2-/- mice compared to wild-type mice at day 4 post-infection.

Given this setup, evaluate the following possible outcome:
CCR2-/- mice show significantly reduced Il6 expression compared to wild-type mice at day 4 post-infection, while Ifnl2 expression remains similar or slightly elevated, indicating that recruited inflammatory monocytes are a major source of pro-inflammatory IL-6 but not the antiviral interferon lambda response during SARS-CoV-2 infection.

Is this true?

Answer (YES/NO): NO